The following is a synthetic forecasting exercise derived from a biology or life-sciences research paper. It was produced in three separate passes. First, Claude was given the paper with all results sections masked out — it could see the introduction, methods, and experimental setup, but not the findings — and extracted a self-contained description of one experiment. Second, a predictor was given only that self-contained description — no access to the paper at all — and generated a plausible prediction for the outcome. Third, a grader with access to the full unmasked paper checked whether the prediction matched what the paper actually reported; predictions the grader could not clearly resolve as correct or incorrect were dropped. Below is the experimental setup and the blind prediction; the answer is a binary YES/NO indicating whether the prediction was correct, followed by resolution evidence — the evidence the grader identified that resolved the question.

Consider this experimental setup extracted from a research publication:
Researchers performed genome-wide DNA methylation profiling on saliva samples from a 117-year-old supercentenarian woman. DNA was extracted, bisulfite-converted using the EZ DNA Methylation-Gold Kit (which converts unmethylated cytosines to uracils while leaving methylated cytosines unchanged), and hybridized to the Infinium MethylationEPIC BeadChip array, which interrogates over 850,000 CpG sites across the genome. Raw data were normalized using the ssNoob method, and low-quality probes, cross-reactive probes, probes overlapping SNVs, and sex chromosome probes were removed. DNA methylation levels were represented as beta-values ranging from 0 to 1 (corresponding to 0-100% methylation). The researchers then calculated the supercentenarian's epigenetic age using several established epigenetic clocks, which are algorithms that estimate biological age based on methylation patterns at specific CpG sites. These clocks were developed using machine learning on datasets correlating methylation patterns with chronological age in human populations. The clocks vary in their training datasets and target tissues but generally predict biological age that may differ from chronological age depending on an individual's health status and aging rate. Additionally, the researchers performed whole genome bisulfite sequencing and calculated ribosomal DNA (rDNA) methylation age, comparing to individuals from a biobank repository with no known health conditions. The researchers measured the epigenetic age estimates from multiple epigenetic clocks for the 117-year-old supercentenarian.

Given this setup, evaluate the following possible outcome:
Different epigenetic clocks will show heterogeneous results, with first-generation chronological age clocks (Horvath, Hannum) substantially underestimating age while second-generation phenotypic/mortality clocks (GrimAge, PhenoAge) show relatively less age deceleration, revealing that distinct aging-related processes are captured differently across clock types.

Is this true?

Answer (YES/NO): NO